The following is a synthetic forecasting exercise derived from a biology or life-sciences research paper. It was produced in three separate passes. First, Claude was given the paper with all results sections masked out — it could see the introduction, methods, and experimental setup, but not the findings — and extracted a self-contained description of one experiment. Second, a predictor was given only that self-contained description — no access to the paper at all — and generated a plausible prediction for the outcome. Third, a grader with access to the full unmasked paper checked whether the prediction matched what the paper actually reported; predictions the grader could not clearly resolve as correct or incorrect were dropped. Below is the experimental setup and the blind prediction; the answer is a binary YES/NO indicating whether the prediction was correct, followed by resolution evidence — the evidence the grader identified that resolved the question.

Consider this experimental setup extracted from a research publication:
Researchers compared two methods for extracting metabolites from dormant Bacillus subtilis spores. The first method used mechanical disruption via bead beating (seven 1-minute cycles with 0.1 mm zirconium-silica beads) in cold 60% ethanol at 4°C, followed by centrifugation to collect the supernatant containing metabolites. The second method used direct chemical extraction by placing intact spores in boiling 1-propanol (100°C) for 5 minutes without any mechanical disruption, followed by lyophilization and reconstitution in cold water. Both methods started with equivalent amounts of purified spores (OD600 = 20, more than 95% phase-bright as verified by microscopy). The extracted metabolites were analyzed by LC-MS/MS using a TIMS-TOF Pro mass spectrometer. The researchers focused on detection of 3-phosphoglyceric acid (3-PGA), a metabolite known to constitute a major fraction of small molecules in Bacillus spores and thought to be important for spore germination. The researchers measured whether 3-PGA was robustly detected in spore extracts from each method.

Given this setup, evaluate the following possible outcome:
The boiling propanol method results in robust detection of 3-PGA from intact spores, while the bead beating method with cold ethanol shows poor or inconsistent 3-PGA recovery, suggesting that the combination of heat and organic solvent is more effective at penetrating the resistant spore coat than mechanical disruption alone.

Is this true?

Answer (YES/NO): YES